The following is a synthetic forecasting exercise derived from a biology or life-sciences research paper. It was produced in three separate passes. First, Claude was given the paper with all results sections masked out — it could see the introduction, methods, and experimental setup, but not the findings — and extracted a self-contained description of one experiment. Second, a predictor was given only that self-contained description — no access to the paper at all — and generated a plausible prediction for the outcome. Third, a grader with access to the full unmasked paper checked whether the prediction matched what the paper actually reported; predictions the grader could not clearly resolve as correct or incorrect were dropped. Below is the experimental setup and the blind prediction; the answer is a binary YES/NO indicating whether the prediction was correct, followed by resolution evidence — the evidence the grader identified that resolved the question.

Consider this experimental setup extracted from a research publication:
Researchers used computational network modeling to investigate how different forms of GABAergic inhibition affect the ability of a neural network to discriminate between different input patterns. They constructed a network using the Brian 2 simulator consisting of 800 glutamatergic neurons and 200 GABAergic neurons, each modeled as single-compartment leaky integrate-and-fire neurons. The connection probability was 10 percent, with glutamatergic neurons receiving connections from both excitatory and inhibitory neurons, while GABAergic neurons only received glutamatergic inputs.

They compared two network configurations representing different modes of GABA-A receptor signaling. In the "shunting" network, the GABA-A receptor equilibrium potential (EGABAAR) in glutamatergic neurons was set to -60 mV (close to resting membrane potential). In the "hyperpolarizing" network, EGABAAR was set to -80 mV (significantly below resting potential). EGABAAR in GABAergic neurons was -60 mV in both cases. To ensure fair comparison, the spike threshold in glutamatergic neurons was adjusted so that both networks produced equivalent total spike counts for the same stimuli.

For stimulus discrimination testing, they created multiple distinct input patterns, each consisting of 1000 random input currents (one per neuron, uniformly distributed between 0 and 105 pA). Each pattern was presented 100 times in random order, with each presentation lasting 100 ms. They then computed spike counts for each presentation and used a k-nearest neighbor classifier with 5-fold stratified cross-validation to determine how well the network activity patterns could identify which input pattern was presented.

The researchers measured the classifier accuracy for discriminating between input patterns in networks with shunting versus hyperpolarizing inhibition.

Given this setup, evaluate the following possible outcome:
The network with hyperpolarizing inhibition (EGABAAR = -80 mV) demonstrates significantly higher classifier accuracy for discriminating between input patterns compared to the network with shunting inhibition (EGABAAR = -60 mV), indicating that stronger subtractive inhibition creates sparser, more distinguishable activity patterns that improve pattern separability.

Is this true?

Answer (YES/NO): NO